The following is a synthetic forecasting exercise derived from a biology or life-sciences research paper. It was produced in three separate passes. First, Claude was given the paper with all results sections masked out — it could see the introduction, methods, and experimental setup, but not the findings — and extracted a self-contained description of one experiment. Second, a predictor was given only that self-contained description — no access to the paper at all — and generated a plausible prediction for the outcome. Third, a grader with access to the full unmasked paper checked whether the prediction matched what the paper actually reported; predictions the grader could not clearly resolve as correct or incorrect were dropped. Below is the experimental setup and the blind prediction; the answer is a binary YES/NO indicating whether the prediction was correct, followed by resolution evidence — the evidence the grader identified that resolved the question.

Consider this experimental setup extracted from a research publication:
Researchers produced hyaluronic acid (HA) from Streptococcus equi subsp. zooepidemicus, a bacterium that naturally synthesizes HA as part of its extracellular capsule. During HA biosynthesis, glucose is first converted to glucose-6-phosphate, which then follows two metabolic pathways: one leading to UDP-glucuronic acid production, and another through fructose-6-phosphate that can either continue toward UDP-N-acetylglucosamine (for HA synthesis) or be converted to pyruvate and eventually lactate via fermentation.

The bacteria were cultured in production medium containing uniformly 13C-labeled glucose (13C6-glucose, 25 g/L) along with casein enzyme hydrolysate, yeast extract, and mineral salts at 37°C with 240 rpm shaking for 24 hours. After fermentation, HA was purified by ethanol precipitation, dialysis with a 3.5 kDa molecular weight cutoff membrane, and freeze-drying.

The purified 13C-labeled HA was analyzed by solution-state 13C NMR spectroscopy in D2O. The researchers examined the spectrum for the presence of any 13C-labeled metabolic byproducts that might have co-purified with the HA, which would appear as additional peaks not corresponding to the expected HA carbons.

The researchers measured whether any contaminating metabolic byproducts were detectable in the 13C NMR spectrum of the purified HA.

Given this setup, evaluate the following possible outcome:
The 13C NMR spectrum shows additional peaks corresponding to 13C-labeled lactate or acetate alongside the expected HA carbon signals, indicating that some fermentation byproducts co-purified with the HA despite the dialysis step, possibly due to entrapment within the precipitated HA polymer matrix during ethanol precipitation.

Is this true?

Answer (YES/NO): YES